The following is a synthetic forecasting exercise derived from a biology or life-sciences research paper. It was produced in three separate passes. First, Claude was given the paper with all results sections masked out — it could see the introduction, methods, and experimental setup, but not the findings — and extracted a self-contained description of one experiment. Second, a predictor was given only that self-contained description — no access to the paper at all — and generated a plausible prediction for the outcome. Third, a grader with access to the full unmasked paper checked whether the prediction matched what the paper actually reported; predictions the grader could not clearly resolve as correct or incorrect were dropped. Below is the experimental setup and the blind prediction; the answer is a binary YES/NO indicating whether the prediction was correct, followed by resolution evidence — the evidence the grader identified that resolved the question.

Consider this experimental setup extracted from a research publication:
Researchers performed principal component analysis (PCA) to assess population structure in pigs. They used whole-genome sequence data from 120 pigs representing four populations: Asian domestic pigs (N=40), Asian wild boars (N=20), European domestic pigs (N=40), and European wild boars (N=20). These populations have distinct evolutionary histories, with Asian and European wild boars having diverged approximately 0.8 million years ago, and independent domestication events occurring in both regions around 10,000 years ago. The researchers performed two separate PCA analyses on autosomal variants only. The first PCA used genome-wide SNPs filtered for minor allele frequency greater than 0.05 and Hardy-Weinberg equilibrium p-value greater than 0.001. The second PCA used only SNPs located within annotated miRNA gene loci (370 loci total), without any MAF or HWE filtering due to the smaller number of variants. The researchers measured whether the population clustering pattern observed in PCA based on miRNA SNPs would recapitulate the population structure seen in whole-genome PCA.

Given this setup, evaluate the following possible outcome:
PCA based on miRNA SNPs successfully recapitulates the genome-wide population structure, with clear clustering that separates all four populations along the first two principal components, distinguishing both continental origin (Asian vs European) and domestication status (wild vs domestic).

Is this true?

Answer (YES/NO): NO